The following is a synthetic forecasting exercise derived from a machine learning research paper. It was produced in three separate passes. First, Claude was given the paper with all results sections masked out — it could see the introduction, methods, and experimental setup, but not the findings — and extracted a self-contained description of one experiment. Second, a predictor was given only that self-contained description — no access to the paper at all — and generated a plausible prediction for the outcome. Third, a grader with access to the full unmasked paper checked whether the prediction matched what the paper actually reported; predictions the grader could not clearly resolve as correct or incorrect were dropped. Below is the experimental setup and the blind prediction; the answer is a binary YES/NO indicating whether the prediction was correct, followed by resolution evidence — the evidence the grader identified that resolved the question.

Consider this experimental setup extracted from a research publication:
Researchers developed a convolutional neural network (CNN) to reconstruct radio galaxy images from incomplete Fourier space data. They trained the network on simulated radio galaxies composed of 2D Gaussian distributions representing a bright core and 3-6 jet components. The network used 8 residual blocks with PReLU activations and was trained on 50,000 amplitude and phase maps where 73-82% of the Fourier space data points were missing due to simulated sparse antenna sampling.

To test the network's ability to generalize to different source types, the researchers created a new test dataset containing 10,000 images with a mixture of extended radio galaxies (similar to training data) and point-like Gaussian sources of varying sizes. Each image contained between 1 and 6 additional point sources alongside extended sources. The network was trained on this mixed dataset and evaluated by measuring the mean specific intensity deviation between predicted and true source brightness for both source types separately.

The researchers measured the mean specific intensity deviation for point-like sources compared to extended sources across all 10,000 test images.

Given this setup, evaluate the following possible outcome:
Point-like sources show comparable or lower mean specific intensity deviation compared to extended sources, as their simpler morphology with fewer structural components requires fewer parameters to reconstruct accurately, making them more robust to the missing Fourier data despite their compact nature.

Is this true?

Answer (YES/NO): YES